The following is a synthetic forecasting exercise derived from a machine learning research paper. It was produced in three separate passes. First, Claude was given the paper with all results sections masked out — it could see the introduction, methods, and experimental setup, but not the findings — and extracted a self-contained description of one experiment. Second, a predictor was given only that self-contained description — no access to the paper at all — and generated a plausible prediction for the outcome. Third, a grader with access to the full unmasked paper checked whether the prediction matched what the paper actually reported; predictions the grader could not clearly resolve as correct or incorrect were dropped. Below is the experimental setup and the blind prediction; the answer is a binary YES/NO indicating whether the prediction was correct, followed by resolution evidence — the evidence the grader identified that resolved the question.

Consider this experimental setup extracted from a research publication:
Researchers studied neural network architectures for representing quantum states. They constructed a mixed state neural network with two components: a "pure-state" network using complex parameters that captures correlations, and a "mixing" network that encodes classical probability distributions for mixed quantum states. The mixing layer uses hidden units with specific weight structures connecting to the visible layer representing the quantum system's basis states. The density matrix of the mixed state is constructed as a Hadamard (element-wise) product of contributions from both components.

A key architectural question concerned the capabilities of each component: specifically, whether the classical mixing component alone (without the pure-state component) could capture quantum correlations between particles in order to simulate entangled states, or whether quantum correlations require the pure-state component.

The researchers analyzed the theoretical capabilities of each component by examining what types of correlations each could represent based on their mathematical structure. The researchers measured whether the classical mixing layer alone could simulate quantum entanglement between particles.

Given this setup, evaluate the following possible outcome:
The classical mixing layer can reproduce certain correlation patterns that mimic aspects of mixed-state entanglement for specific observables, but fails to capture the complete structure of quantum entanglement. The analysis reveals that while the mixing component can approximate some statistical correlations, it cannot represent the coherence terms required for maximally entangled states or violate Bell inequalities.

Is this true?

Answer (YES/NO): NO